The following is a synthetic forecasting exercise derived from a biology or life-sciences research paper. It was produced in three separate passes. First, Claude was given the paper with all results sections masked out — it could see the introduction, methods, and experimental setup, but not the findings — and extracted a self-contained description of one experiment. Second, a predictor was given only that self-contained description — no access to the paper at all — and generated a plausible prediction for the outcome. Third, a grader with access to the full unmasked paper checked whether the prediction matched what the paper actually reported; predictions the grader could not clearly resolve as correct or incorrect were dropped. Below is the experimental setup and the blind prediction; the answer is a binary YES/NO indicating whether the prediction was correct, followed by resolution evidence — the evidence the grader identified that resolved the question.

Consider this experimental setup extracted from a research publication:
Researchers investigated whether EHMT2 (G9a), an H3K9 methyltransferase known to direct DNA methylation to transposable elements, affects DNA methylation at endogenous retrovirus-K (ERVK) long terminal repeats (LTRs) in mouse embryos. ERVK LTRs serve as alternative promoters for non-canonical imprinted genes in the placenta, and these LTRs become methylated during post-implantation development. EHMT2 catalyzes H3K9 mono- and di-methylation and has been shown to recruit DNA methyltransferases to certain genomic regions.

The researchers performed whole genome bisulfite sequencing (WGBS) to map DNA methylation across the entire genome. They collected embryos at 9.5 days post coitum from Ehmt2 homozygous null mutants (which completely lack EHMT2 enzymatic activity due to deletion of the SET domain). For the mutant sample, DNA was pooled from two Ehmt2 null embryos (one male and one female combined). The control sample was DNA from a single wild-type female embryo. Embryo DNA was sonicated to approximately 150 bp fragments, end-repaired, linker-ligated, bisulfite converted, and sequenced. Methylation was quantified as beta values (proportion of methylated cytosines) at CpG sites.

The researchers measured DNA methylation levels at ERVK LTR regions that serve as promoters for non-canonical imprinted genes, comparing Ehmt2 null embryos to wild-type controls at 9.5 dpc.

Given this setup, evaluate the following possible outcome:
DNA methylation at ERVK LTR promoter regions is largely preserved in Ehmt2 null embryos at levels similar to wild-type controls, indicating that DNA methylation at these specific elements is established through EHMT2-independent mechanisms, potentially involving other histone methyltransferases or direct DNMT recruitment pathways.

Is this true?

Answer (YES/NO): NO